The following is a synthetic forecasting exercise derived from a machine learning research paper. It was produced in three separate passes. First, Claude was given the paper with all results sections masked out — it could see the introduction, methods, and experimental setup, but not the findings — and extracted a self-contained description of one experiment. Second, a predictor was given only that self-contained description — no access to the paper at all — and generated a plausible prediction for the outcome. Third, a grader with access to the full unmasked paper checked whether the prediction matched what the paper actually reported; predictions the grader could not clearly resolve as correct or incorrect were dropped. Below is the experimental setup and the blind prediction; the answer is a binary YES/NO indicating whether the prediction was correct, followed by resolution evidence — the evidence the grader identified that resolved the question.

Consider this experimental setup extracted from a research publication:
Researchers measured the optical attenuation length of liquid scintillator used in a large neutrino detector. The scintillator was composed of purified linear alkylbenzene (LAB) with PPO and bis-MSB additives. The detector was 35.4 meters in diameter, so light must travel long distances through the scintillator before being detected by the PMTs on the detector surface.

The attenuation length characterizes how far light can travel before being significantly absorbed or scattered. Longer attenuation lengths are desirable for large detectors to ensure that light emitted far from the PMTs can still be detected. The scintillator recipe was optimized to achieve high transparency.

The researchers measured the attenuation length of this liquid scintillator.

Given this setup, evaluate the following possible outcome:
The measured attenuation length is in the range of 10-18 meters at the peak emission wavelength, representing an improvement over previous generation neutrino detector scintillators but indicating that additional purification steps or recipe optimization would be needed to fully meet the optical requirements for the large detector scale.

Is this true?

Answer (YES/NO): NO